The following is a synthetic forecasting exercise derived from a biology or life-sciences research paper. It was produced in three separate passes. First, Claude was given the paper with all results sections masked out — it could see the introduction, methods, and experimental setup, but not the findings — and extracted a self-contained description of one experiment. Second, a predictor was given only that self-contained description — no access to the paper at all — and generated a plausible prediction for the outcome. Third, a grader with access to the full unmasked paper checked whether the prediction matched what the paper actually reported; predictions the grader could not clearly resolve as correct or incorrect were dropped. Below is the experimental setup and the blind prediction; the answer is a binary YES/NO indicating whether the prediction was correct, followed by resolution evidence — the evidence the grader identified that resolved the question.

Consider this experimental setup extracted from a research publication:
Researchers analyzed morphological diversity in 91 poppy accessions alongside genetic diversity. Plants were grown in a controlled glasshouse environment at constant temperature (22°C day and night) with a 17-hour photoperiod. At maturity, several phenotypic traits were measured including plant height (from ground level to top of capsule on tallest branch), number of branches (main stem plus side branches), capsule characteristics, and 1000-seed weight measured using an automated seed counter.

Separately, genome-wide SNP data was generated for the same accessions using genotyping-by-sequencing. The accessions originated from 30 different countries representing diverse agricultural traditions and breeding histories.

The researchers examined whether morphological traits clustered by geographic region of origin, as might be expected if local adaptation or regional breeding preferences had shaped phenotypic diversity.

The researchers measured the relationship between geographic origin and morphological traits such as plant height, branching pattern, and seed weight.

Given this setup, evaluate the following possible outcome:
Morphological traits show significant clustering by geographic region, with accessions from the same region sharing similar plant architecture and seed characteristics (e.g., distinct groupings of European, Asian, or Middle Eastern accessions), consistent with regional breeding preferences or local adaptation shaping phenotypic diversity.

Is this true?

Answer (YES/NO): NO